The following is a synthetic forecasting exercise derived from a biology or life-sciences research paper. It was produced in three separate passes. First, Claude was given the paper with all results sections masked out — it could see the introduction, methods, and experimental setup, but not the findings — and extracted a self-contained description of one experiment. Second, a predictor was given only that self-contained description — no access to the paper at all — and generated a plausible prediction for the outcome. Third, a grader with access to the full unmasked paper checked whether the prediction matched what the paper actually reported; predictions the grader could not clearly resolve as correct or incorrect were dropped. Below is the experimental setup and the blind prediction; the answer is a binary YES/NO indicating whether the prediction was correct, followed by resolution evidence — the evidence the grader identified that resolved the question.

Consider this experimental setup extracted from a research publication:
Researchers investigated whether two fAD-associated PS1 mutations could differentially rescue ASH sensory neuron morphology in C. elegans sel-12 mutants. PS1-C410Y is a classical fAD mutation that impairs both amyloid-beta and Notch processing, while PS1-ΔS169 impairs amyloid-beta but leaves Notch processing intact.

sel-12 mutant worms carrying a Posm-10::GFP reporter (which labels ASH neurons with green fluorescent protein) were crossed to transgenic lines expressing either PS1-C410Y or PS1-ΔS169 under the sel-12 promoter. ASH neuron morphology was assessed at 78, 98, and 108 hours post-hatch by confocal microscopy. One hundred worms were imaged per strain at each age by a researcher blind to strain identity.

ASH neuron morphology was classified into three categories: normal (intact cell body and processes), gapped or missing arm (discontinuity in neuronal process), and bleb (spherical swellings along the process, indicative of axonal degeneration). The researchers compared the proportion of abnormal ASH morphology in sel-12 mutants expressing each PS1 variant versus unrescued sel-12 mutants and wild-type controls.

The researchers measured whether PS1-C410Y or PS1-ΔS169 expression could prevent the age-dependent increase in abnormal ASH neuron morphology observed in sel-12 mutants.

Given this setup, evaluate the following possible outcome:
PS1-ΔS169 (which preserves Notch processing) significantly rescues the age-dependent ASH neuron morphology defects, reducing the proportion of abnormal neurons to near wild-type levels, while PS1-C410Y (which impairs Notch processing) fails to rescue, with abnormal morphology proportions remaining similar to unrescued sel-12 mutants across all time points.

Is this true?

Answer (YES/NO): YES